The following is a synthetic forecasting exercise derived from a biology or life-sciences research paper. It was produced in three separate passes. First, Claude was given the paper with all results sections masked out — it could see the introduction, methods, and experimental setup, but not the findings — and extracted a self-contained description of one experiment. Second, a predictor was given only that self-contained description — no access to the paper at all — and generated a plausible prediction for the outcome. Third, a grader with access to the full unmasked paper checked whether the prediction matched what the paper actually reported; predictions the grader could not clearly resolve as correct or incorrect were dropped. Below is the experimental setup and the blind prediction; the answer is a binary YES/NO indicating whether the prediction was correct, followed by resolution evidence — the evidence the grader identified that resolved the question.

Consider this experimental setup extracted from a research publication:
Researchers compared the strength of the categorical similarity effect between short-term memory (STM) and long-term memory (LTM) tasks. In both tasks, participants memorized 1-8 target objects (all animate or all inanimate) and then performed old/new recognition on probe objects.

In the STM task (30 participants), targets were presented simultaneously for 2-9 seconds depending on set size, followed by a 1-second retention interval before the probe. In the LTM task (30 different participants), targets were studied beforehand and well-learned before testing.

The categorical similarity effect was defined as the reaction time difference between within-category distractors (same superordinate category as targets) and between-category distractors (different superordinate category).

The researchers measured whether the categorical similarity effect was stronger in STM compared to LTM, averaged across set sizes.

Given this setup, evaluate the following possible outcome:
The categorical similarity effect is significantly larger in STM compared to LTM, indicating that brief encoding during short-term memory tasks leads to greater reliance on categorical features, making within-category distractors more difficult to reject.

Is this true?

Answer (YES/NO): YES